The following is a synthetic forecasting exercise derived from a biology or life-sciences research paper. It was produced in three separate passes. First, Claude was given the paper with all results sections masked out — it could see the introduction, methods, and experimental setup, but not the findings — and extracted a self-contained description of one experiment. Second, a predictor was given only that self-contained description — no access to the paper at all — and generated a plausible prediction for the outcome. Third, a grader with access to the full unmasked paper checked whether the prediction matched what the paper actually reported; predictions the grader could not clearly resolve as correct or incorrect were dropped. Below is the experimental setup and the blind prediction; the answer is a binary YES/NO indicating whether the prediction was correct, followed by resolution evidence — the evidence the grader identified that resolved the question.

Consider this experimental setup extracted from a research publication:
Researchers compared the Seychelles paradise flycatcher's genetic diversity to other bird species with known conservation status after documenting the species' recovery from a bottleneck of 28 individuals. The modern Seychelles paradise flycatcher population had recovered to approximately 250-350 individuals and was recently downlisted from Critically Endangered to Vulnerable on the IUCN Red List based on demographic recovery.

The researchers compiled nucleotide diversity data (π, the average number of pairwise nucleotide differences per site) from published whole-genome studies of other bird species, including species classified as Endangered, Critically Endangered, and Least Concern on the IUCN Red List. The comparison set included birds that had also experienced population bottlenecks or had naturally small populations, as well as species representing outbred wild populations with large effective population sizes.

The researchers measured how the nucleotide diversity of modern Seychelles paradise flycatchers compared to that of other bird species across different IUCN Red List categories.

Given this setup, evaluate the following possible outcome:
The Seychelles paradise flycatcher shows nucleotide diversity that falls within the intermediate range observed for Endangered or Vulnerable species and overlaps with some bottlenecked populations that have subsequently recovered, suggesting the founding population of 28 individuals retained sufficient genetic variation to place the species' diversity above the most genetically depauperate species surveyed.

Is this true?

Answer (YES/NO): NO